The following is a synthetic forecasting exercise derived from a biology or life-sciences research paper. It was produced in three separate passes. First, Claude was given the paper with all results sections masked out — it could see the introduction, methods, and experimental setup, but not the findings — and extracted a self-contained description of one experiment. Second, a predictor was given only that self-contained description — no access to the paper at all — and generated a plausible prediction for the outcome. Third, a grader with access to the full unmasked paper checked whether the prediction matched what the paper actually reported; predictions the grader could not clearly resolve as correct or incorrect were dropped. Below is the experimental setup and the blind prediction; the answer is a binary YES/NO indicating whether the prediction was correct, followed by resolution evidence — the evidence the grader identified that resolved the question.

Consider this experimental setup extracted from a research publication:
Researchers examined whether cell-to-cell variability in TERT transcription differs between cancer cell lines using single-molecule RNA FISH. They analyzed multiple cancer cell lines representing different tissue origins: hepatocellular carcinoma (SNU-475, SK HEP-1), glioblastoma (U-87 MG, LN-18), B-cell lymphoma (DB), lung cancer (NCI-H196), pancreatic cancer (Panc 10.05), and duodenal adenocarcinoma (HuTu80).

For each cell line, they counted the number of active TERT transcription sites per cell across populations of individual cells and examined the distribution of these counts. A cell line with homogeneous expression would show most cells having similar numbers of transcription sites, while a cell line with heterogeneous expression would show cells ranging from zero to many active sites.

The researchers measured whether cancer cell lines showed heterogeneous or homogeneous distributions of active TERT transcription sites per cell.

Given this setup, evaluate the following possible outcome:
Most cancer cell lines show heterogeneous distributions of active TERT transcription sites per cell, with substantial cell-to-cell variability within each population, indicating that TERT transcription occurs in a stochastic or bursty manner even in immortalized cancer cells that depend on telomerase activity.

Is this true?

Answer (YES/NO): YES